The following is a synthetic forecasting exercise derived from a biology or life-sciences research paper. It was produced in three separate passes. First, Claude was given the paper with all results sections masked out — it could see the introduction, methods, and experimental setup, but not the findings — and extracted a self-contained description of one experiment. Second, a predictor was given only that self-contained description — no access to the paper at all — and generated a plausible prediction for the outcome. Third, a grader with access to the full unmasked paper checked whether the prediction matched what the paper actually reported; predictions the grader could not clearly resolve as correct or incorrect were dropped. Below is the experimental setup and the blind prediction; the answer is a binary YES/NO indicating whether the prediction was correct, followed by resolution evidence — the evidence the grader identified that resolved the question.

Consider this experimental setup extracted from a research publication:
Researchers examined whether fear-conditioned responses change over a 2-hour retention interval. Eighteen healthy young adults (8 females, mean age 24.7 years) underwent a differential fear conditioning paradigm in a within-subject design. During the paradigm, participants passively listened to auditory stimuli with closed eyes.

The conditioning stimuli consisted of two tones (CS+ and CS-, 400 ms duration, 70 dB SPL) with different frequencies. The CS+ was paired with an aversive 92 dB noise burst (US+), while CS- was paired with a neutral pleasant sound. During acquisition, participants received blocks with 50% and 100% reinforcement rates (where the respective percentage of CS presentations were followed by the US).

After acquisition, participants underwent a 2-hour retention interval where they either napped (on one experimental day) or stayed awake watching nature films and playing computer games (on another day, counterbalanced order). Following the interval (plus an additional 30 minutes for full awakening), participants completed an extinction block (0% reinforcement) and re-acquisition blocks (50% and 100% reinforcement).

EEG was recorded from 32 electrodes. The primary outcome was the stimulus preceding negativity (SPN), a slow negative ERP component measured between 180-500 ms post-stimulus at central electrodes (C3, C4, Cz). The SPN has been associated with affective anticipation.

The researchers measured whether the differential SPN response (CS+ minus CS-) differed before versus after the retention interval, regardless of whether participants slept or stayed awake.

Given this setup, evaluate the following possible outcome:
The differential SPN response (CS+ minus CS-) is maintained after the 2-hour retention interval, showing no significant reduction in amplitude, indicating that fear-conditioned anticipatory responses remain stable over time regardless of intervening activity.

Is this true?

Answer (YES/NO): NO